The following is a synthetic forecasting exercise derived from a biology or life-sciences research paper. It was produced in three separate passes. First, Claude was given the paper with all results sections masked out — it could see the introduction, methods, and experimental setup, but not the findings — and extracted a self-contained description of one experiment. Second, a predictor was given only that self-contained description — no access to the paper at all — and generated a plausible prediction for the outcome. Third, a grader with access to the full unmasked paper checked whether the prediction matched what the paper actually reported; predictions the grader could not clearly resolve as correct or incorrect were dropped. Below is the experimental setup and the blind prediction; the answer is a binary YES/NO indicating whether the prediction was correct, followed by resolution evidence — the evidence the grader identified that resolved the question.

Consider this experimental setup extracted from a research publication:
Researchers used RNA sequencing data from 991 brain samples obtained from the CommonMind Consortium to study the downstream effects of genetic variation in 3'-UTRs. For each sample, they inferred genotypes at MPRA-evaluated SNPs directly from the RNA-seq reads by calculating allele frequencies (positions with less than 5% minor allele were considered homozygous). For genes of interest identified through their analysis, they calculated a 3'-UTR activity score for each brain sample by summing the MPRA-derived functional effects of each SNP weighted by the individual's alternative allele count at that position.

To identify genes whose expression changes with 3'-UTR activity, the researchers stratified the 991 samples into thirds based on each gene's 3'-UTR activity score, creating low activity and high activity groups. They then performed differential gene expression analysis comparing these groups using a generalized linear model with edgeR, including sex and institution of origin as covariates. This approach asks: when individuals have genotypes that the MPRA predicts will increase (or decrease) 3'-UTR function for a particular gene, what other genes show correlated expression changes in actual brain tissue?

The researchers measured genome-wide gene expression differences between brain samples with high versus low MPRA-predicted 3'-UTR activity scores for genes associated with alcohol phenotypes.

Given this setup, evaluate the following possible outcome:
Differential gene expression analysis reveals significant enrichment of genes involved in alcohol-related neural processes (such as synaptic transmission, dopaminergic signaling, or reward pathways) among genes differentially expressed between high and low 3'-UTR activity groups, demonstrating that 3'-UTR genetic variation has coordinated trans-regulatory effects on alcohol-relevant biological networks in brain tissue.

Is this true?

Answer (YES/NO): NO